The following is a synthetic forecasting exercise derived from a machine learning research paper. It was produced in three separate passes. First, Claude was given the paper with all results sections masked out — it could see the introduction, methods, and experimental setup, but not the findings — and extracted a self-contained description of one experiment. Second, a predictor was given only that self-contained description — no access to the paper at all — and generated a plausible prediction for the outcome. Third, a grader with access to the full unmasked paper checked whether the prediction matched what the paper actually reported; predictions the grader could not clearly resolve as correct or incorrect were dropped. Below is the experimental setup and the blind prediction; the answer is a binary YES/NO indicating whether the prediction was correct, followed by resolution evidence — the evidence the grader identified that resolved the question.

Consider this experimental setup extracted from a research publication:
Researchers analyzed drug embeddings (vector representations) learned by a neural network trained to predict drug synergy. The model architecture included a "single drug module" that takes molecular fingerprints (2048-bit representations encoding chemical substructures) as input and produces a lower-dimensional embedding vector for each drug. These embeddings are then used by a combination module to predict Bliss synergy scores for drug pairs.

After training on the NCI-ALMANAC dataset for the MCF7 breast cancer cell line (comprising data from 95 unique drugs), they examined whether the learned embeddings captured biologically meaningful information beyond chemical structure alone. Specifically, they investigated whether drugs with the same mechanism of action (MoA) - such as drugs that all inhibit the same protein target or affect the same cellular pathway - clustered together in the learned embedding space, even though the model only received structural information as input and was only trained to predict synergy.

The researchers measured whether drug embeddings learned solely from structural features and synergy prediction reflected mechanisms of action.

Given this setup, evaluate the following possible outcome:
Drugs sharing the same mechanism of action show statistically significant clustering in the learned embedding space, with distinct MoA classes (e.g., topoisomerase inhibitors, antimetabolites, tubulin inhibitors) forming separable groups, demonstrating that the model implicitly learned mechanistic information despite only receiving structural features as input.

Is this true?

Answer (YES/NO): NO